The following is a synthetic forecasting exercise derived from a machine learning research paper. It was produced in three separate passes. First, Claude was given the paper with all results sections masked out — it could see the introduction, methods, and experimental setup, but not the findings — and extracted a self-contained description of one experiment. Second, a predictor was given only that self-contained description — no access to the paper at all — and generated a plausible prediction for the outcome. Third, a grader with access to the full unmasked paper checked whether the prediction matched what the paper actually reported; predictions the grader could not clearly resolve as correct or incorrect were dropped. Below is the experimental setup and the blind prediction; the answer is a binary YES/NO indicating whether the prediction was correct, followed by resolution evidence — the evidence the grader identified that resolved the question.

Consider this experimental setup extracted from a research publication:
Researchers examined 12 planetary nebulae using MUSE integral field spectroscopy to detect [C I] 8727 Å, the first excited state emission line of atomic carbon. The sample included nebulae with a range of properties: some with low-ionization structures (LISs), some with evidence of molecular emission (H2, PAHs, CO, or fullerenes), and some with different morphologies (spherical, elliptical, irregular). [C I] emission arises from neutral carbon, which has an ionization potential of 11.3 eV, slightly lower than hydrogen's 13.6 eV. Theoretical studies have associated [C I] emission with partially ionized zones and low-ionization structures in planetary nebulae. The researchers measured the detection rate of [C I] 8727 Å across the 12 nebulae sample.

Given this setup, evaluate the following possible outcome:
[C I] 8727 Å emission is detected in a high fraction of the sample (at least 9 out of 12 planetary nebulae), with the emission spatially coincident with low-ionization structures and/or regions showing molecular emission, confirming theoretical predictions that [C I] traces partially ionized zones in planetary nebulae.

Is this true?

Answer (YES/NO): YES